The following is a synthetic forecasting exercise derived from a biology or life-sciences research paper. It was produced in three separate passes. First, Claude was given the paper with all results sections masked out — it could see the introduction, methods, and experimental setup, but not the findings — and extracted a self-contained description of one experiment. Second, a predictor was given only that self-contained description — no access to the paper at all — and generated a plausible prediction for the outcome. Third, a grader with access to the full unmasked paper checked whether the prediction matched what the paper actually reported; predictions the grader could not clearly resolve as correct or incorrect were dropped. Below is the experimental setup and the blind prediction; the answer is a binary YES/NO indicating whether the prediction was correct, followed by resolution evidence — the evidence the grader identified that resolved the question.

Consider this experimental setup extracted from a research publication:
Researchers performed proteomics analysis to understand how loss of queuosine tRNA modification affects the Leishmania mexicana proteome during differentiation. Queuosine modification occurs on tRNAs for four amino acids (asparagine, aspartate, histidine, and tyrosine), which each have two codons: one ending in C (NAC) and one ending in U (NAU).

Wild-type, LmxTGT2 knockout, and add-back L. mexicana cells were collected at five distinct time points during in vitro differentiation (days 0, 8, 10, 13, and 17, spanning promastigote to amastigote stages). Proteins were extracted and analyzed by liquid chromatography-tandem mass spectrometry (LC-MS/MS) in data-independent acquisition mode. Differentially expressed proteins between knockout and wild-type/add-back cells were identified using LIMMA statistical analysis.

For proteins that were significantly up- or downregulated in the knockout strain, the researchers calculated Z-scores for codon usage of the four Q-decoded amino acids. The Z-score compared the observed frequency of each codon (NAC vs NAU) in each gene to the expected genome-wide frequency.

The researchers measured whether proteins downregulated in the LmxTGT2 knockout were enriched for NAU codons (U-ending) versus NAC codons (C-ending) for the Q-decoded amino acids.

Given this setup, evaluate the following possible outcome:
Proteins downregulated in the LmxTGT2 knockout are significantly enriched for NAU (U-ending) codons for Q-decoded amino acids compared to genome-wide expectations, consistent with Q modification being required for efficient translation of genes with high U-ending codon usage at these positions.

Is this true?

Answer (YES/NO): YES